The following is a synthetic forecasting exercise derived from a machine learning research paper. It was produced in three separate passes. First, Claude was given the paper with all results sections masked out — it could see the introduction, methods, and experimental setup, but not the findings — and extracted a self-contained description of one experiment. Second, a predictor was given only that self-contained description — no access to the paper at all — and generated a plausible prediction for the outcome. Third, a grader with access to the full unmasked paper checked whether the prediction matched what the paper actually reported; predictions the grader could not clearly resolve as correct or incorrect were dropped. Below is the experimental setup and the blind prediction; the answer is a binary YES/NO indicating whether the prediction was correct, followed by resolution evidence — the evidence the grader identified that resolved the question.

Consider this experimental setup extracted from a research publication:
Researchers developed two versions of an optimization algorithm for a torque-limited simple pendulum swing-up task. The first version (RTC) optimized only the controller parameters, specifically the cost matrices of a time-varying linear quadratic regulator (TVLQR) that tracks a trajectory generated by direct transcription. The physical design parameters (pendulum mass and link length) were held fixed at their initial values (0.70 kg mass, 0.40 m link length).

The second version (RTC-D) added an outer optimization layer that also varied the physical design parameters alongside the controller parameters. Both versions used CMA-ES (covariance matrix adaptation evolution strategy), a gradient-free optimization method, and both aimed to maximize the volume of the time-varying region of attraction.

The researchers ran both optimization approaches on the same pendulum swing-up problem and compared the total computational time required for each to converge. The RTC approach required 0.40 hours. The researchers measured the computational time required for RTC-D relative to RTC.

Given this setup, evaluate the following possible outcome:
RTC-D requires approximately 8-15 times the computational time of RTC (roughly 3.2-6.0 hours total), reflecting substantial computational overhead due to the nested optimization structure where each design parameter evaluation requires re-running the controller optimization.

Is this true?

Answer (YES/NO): NO